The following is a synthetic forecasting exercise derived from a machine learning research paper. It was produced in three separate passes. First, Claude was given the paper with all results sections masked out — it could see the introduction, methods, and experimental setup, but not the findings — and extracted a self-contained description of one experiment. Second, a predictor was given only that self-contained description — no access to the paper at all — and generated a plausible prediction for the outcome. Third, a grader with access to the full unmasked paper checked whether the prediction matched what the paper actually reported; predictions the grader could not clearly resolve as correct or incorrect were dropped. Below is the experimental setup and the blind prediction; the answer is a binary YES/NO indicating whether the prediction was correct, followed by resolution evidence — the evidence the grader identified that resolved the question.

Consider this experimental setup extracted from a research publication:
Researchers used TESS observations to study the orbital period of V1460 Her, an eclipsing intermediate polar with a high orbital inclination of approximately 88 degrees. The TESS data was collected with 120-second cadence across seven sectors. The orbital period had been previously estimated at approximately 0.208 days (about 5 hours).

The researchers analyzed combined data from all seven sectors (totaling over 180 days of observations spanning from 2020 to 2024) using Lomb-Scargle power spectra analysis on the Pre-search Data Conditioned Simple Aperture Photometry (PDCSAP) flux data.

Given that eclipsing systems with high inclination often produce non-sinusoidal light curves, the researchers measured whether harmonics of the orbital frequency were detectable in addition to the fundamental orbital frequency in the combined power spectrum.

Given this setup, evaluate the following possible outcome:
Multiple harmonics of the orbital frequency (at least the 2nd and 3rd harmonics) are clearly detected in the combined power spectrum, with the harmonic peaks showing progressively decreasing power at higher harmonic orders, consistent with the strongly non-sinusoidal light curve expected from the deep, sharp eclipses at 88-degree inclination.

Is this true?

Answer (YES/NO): NO